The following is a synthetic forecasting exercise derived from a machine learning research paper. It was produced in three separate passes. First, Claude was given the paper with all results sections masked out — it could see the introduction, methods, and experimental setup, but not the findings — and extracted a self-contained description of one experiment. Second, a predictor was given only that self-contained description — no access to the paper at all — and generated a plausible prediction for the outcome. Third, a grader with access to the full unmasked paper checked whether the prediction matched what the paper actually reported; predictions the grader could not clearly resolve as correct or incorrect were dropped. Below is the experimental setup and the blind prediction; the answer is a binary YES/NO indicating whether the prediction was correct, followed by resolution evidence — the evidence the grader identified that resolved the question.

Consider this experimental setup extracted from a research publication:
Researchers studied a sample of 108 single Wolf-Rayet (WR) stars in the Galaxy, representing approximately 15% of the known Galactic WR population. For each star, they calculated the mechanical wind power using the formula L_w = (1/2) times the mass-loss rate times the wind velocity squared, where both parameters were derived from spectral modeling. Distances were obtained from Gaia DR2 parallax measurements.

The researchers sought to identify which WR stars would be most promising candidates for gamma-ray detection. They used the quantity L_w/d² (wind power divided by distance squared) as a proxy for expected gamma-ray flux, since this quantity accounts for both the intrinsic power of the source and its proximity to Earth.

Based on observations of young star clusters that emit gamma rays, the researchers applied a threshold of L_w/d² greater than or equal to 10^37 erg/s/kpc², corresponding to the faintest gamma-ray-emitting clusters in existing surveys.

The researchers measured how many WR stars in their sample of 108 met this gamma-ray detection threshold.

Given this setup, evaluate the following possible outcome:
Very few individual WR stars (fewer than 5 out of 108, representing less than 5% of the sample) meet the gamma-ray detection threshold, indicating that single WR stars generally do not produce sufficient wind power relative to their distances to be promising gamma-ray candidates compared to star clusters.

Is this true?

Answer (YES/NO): NO